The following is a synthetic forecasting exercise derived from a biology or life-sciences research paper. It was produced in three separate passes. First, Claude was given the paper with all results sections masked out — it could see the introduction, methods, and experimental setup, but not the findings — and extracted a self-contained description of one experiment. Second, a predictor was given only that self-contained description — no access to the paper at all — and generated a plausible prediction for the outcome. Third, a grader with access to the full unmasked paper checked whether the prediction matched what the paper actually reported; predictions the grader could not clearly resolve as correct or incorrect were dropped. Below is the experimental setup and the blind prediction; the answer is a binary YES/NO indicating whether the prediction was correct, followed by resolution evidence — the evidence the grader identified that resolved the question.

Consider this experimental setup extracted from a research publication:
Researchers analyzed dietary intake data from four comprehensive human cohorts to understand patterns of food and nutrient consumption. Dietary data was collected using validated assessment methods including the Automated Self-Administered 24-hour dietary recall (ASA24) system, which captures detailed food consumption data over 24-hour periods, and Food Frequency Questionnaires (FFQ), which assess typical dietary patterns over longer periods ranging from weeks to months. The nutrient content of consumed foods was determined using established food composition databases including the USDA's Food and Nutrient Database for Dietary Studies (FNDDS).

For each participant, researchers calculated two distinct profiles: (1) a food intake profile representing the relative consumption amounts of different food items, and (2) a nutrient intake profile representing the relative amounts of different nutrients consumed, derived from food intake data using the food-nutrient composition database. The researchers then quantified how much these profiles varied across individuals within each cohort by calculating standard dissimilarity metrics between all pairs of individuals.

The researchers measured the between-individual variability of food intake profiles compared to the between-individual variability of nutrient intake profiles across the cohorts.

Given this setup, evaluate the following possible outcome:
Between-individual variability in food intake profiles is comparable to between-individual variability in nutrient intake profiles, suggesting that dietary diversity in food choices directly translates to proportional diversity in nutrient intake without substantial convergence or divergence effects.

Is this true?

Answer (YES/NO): NO